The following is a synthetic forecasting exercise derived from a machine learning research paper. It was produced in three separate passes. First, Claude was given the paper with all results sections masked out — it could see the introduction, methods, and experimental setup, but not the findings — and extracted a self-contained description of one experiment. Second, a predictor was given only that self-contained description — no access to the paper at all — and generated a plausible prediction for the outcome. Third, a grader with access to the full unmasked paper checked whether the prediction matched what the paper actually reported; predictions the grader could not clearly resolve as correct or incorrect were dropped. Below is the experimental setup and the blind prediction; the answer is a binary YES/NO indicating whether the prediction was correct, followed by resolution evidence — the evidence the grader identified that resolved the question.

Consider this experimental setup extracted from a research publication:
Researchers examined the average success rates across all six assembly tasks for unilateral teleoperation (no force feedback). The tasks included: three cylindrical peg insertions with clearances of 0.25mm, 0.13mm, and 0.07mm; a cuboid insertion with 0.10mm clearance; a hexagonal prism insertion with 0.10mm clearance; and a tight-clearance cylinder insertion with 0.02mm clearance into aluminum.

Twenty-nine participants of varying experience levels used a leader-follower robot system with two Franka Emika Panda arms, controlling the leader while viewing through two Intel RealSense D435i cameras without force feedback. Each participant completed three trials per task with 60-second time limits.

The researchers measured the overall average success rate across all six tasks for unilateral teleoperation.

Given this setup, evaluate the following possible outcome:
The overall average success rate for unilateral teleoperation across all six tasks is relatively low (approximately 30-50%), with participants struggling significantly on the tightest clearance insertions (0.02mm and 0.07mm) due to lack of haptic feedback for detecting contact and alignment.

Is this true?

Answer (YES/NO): NO